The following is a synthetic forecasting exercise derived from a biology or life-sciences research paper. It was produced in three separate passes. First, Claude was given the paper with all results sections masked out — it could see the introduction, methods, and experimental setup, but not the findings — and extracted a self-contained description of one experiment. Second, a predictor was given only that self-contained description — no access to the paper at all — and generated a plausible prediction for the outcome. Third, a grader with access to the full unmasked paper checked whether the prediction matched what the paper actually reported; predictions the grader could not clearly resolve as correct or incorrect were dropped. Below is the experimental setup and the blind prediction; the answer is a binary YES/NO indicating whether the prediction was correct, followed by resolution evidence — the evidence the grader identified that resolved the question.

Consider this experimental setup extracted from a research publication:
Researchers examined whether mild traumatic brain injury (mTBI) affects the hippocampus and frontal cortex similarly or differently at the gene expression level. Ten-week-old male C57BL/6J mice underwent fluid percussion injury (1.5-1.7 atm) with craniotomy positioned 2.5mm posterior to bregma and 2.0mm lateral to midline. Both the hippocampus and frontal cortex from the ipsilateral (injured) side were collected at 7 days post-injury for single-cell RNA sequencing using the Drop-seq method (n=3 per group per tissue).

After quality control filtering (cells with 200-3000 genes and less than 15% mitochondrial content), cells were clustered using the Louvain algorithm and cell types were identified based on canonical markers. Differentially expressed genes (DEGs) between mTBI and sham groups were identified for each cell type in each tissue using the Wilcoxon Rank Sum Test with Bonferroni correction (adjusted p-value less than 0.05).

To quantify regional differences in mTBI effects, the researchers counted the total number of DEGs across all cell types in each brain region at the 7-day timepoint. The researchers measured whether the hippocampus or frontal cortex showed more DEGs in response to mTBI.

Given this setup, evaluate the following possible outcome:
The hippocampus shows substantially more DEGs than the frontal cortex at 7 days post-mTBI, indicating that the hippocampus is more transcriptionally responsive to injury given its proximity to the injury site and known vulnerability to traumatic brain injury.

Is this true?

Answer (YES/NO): NO